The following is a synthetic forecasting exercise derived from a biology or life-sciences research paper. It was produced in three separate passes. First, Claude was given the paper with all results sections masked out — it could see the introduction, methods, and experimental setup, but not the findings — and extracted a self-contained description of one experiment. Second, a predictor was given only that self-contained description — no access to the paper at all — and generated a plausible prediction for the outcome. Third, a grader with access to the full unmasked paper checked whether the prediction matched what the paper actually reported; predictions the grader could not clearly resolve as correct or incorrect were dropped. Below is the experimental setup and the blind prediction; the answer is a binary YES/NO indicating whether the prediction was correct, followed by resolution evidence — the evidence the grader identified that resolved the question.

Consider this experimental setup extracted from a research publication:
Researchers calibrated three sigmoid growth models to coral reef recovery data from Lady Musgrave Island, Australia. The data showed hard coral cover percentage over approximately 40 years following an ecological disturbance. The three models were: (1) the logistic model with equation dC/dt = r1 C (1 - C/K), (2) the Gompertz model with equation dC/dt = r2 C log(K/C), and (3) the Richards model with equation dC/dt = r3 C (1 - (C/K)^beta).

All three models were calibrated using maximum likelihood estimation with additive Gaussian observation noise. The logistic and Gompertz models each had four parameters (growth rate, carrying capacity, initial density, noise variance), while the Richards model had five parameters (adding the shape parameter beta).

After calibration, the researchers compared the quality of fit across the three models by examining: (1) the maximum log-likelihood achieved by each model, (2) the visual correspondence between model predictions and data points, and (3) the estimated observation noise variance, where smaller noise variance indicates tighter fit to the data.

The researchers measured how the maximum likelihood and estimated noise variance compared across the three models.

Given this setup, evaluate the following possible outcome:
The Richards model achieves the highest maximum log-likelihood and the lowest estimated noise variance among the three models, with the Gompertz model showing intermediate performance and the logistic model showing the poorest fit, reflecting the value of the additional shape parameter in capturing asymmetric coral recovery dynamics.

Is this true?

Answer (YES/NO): NO